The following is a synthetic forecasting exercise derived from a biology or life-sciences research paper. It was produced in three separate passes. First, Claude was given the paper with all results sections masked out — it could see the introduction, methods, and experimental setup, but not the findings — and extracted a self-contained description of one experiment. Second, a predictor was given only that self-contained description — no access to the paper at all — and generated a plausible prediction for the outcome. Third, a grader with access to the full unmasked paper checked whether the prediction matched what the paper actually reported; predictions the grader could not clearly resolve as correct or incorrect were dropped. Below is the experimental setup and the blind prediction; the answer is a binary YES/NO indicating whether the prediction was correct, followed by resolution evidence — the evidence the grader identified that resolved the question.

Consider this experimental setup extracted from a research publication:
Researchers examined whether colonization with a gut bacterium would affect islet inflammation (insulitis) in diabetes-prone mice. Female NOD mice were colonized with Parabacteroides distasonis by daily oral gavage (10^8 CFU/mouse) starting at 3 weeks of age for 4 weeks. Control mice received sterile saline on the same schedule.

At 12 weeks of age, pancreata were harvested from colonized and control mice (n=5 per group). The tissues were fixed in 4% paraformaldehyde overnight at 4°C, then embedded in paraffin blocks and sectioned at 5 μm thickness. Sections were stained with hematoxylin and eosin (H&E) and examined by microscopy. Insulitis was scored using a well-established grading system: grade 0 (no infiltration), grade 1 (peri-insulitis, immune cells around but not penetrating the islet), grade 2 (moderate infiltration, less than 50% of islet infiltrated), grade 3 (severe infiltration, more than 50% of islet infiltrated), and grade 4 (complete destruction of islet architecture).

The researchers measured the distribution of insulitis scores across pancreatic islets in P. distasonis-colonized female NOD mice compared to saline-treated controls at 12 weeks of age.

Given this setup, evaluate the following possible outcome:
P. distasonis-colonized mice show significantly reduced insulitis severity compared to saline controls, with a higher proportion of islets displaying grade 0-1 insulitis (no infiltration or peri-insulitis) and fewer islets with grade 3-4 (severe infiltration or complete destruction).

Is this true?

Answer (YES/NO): NO